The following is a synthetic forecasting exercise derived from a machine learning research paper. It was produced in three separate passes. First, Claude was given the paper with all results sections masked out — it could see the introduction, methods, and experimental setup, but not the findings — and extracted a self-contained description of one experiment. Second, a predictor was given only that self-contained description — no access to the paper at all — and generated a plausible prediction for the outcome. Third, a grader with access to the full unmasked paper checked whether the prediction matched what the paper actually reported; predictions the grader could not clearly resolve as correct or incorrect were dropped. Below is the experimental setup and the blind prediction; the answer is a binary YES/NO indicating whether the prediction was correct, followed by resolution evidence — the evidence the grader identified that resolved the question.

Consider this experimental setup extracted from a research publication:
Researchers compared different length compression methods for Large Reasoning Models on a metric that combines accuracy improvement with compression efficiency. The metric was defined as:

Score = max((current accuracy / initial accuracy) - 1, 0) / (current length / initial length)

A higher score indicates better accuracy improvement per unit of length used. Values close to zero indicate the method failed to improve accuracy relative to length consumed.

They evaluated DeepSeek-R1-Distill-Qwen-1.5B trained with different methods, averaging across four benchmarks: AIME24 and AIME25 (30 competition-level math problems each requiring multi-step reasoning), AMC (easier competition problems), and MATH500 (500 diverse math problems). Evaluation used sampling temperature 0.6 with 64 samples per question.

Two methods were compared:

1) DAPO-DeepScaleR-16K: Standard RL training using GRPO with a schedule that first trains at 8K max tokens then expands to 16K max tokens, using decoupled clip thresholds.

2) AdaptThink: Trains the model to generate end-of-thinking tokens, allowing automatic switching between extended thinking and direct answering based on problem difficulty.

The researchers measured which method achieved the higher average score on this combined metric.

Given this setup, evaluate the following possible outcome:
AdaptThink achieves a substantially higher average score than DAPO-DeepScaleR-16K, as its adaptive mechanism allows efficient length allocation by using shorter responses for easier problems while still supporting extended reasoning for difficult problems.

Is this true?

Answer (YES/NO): NO